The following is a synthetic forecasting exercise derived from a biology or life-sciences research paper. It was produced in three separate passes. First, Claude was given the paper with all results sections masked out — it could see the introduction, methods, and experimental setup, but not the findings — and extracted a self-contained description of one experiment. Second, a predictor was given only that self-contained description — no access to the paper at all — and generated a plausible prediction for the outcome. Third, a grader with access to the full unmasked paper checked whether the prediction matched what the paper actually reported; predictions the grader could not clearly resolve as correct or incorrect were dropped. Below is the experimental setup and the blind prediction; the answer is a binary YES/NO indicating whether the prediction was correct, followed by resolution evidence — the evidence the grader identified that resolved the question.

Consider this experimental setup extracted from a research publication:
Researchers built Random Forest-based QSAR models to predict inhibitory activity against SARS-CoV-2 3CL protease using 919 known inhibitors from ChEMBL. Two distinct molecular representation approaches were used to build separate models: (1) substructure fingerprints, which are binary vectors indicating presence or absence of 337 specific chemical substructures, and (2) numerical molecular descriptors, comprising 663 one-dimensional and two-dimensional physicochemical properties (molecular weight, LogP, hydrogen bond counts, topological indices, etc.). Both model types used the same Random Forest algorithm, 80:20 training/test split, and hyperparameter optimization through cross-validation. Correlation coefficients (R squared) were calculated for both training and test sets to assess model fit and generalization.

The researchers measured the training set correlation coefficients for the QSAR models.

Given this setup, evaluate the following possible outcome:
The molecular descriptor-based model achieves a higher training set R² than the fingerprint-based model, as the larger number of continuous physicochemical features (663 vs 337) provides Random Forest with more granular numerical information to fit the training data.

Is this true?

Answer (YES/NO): YES